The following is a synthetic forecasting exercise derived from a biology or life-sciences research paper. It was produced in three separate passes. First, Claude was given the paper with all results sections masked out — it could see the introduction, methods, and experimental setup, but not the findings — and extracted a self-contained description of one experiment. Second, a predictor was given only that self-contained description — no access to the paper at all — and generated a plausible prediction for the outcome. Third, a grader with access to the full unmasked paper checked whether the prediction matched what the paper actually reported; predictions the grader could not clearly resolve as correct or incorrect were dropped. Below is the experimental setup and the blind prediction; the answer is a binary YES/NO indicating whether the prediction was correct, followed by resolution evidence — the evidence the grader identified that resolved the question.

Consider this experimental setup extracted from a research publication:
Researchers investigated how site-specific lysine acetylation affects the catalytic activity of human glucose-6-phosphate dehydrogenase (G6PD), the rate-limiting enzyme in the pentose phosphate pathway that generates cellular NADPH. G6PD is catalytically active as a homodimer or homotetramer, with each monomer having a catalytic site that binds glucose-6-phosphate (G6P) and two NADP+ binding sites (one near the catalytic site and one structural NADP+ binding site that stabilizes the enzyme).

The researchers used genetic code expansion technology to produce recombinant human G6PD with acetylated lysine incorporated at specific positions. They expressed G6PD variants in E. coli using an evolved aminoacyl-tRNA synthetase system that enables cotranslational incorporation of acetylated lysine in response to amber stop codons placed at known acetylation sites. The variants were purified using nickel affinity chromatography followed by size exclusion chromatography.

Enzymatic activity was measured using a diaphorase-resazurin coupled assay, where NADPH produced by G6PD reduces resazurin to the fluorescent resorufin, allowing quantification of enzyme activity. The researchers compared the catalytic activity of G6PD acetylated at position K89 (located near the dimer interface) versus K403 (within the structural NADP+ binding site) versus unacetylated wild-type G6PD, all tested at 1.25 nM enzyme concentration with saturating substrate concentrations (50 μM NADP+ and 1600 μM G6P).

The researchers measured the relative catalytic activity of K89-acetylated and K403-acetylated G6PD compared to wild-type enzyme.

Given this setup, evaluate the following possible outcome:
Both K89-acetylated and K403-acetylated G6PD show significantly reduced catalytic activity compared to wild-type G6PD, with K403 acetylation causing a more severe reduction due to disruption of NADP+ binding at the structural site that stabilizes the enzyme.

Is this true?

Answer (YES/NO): NO